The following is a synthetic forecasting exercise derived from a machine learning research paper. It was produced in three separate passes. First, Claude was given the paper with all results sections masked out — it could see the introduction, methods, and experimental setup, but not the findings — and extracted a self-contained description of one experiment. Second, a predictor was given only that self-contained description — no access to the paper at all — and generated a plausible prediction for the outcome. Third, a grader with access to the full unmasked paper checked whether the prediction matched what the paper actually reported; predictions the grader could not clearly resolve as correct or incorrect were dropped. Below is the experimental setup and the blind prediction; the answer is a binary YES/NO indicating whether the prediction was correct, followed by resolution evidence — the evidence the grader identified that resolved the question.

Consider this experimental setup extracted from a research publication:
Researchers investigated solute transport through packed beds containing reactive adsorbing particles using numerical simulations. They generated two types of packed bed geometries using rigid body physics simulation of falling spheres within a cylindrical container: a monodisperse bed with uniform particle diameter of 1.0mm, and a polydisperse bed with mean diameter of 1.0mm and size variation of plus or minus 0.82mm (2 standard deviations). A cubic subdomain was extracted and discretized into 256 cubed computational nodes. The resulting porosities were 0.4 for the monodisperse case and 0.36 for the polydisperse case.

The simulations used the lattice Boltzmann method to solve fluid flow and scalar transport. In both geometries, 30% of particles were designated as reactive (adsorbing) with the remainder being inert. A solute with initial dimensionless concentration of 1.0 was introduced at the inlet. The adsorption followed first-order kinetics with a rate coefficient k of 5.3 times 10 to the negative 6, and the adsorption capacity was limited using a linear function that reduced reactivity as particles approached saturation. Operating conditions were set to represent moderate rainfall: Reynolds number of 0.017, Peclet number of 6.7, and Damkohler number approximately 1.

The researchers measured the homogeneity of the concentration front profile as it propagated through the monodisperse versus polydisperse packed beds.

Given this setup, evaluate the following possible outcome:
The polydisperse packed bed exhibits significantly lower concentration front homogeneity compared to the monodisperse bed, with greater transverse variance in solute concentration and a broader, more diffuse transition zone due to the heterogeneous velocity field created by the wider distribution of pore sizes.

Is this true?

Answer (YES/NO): NO